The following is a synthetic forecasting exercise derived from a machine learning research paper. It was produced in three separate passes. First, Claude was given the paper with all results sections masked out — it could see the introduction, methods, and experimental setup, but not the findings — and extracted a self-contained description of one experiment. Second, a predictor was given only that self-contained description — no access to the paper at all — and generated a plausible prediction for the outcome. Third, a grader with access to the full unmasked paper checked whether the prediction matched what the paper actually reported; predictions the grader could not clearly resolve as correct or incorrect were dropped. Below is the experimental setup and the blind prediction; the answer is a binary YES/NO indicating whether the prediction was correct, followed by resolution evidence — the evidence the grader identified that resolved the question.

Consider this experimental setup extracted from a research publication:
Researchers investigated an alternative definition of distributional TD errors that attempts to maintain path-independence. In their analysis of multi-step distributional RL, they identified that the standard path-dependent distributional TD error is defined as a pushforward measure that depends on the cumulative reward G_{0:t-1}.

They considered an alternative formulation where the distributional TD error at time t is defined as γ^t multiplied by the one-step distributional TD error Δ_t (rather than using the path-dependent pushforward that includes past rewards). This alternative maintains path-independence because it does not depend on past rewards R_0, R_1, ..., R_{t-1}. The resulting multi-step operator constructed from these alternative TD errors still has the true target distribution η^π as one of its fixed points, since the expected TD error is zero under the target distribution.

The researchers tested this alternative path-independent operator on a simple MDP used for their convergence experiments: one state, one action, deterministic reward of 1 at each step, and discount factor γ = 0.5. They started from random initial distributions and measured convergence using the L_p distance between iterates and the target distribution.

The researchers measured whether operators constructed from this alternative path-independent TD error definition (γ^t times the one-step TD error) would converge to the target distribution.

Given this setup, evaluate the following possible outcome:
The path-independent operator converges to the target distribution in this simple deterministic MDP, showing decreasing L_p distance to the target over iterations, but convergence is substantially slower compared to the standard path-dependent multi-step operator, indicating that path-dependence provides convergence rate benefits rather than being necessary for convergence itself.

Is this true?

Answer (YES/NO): NO